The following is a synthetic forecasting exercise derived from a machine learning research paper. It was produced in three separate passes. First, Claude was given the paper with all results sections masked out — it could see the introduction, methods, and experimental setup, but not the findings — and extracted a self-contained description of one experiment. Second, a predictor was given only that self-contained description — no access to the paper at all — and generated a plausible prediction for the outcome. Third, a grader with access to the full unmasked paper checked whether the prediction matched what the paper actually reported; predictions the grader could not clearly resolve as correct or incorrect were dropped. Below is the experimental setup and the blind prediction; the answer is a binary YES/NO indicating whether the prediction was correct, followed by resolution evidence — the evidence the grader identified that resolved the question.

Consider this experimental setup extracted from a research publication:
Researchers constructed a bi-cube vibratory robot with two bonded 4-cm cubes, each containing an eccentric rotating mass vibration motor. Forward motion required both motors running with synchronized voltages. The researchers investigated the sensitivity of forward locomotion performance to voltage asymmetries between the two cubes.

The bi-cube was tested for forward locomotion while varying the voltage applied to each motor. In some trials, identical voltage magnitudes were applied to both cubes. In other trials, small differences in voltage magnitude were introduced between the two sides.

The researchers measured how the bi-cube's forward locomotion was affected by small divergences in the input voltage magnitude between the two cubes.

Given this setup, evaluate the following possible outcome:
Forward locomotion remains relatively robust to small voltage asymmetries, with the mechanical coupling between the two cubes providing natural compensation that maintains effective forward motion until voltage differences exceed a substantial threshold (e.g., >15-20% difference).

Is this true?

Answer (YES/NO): NO